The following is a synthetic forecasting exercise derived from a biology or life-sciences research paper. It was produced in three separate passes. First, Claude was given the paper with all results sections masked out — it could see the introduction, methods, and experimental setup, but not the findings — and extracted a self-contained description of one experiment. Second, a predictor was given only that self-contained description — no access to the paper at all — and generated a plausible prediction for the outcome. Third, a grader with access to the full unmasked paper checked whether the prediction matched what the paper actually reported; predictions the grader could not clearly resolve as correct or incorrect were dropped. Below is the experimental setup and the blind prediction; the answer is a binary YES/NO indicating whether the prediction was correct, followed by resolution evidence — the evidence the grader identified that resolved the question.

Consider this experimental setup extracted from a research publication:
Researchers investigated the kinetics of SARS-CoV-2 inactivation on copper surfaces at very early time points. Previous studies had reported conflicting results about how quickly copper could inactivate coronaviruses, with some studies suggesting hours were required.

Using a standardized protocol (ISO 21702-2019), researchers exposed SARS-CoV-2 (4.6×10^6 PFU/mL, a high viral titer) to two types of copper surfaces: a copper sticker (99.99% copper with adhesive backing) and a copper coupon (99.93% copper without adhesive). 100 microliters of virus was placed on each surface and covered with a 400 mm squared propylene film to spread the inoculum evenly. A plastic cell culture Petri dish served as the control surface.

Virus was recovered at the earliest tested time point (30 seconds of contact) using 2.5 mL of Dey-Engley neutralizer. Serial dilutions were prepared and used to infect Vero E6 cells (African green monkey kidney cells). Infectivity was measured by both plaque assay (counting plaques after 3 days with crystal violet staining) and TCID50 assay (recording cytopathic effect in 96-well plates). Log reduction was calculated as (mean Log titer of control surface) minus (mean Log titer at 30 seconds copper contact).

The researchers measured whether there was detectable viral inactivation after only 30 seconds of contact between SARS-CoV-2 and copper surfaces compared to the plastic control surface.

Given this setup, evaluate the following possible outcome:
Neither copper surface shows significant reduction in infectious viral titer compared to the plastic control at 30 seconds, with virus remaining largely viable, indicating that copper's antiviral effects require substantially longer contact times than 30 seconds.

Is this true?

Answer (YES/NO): YES